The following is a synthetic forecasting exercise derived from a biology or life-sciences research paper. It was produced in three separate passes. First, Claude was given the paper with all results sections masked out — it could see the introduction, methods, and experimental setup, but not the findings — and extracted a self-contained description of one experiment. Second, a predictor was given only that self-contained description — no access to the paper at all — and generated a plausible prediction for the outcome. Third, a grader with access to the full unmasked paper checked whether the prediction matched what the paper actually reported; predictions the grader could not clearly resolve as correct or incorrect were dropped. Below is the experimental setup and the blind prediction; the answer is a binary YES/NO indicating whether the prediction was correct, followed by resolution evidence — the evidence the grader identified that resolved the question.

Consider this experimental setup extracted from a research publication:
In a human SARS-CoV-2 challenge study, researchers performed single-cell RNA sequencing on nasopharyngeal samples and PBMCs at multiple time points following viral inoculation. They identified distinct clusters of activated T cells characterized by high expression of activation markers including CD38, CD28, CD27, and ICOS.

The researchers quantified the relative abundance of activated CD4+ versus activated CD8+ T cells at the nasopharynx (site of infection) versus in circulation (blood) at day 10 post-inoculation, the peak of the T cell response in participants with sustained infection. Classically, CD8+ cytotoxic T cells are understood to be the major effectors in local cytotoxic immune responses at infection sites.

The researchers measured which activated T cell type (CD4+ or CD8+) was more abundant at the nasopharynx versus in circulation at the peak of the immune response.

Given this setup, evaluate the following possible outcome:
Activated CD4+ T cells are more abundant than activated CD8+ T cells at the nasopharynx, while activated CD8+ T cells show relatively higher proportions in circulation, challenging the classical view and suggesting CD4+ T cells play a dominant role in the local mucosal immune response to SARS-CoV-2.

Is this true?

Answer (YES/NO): YES